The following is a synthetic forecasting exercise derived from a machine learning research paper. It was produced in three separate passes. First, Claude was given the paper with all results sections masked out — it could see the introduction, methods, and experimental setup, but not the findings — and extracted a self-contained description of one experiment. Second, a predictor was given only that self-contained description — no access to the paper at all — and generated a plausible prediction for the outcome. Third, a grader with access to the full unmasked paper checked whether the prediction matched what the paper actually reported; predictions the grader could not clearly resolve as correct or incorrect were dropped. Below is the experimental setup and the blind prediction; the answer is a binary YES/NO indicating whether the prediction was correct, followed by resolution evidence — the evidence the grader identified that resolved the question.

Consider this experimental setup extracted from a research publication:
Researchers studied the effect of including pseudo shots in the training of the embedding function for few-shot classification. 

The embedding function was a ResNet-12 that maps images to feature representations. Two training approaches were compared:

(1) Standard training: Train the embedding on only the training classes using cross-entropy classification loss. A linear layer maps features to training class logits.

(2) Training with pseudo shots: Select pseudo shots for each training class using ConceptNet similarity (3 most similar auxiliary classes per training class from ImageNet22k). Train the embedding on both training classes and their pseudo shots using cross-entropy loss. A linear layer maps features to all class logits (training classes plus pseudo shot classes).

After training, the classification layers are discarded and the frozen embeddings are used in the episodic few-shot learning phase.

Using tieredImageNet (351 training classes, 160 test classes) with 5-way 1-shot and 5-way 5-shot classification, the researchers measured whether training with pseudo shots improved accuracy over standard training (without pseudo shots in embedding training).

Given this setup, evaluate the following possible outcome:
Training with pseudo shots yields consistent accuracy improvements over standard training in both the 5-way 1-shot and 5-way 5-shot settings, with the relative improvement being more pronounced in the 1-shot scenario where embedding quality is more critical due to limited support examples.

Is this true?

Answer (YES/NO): NO